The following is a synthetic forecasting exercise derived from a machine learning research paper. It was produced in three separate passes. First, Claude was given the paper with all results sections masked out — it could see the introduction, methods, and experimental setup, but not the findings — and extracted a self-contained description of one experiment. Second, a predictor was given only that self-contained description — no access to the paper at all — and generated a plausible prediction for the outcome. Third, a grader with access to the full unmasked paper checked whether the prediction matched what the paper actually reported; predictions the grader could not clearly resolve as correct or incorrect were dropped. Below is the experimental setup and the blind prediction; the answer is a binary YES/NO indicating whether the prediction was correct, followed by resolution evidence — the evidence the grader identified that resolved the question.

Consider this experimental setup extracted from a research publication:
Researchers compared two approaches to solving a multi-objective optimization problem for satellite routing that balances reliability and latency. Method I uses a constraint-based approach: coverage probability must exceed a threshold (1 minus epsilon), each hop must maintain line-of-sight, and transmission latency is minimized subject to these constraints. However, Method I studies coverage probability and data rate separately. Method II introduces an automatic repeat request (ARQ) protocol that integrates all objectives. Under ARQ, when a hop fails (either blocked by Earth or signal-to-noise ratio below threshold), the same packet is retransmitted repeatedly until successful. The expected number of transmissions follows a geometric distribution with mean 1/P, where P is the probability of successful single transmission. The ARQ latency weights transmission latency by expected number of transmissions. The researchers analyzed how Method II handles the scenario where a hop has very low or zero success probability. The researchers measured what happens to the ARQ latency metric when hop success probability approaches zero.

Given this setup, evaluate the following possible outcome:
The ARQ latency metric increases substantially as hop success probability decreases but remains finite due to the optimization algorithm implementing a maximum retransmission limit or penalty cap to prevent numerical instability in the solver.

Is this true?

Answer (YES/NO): NO